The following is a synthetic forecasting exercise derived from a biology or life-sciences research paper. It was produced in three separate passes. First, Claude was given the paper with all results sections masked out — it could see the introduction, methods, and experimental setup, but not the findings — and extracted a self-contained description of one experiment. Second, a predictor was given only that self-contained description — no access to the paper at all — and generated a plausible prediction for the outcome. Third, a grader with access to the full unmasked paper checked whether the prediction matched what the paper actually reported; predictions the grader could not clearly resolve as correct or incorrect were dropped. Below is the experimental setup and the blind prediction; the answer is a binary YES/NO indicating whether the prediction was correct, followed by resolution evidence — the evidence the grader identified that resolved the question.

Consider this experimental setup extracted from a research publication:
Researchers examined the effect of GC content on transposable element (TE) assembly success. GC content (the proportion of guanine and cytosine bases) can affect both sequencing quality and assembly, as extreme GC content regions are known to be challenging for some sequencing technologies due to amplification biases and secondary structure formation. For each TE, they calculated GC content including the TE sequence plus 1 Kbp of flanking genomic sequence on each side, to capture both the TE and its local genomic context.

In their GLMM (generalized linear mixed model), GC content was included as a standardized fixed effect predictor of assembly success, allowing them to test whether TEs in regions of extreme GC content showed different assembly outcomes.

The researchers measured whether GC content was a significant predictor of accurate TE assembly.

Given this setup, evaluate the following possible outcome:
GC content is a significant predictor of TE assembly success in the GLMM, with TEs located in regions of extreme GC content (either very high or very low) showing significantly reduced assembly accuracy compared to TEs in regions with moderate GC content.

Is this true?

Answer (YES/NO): NO